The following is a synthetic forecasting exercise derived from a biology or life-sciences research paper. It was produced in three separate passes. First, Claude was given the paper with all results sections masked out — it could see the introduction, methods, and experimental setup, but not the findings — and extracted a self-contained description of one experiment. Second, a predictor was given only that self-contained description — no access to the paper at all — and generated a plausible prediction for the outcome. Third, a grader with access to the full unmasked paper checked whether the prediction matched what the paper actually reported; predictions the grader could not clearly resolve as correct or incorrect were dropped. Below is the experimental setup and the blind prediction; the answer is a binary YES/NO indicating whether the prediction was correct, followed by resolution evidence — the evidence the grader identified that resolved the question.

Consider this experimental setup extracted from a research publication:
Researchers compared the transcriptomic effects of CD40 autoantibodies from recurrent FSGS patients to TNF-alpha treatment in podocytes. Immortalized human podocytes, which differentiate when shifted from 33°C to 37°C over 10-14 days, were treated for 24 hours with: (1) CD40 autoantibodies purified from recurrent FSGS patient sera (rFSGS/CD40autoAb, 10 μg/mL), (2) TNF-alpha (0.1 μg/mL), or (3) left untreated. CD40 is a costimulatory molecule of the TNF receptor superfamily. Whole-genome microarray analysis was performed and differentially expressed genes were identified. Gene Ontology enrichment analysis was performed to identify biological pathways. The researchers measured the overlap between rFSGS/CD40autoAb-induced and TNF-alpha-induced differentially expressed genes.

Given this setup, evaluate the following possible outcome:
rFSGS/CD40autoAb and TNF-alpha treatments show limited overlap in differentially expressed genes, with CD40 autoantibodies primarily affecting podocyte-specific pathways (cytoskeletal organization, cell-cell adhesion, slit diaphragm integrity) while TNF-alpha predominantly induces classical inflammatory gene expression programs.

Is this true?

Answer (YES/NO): NO